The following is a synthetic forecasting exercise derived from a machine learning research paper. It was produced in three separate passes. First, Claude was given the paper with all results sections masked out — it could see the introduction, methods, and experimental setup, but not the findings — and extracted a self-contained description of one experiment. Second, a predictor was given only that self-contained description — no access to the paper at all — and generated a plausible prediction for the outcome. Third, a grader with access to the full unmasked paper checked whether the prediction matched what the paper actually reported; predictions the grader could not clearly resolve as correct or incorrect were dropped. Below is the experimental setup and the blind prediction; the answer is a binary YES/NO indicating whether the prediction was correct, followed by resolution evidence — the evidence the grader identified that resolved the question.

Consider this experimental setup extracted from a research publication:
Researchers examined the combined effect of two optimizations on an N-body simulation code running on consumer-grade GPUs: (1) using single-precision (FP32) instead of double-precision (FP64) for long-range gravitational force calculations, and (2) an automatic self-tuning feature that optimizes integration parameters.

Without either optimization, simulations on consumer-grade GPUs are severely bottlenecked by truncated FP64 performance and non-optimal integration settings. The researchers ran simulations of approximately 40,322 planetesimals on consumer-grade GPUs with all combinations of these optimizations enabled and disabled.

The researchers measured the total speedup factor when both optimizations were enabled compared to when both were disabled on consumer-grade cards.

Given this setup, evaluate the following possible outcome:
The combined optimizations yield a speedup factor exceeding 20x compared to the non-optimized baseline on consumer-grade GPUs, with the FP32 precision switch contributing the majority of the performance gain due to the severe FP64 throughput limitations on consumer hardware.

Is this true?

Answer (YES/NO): NO